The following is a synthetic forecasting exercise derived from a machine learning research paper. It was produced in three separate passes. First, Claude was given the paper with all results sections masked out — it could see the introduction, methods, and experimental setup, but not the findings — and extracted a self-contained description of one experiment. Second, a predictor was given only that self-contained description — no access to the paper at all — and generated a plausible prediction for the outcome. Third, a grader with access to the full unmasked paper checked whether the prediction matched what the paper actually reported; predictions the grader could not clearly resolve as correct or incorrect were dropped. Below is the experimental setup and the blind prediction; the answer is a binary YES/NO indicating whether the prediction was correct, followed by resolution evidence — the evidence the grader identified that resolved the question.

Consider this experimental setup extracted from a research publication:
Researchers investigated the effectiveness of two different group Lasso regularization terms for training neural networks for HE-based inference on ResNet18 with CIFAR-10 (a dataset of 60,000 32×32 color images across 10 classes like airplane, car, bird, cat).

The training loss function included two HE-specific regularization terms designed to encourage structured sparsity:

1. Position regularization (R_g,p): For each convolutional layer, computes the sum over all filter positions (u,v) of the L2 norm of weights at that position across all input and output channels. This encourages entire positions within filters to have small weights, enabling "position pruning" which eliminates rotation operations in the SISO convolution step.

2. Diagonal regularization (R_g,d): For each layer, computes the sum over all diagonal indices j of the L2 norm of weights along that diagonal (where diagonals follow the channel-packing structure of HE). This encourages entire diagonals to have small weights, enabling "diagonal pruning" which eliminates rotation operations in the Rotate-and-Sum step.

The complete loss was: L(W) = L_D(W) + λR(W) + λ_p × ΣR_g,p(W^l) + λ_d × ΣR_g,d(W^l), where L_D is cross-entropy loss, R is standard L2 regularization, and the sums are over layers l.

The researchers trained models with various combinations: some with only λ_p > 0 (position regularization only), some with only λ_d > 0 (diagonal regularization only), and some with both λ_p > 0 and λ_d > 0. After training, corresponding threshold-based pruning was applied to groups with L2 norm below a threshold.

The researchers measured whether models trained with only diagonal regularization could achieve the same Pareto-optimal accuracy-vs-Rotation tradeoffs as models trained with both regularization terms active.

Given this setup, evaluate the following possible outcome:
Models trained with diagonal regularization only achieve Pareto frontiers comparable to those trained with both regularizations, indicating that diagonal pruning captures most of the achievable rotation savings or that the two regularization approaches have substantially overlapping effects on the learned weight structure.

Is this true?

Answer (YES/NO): YES